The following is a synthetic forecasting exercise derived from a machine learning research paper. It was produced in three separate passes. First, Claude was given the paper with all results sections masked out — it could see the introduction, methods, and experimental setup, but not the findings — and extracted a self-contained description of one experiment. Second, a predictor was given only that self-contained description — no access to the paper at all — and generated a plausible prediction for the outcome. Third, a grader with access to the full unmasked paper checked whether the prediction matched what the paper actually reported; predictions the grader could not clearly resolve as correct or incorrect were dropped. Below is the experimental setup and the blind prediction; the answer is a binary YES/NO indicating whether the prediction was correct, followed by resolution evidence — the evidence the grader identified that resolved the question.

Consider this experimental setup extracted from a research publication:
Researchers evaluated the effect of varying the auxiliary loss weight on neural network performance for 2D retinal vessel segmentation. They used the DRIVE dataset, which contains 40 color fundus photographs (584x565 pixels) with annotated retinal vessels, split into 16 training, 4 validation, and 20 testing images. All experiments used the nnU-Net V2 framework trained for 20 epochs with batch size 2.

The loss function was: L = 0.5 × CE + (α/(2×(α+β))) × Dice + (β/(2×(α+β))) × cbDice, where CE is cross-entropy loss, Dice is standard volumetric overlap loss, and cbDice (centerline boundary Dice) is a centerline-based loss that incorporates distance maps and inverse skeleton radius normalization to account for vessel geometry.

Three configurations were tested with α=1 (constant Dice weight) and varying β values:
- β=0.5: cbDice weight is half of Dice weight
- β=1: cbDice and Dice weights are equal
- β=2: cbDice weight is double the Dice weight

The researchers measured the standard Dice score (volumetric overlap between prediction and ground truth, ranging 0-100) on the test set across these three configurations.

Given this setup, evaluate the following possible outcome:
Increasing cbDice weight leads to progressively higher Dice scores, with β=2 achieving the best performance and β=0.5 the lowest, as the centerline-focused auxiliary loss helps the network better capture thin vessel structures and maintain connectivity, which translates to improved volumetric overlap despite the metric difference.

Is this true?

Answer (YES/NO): NO